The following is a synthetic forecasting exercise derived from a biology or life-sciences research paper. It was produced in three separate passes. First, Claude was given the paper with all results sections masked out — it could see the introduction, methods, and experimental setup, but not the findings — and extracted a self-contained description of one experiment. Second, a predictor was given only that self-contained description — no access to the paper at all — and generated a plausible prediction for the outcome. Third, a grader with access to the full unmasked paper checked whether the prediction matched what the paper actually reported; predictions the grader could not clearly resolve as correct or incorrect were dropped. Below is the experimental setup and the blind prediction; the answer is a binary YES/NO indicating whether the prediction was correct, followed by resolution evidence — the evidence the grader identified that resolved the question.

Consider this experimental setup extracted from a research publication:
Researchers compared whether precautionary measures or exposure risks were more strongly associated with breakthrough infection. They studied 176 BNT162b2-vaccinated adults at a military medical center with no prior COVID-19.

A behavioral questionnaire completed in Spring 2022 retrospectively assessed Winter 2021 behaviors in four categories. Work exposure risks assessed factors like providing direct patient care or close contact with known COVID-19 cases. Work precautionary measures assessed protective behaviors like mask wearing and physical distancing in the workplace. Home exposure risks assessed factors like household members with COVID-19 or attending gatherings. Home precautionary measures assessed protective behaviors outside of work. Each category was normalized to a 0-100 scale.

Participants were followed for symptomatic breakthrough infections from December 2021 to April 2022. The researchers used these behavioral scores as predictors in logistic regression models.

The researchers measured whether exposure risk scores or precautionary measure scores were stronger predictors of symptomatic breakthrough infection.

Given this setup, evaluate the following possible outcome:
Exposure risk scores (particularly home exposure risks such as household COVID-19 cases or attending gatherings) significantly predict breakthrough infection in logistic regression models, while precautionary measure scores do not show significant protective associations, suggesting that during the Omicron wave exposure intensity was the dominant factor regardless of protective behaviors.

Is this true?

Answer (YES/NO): NO